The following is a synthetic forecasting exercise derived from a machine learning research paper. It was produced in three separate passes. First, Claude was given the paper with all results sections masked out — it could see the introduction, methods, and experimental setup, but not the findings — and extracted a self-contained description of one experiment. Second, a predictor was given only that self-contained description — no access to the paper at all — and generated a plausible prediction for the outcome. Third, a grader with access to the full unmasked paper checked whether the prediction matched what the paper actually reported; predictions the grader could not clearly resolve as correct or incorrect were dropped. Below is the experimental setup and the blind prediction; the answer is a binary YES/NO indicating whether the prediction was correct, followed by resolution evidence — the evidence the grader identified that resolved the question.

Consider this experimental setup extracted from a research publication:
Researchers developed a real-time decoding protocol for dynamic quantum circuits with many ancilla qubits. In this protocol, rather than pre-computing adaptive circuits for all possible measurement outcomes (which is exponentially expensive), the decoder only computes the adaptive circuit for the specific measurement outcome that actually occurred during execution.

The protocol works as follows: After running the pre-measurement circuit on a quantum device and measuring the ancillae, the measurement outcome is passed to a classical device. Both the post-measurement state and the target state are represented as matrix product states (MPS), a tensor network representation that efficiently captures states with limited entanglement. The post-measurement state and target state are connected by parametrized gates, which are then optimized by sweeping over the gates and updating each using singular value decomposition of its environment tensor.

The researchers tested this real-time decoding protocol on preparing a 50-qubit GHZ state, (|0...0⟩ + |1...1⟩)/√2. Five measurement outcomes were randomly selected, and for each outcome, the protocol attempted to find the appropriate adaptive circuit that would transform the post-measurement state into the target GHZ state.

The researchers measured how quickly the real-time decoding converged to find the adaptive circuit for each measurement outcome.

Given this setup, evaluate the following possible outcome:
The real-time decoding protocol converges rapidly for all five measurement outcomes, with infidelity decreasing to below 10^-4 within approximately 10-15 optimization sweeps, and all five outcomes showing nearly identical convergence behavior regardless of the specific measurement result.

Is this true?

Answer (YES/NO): NO